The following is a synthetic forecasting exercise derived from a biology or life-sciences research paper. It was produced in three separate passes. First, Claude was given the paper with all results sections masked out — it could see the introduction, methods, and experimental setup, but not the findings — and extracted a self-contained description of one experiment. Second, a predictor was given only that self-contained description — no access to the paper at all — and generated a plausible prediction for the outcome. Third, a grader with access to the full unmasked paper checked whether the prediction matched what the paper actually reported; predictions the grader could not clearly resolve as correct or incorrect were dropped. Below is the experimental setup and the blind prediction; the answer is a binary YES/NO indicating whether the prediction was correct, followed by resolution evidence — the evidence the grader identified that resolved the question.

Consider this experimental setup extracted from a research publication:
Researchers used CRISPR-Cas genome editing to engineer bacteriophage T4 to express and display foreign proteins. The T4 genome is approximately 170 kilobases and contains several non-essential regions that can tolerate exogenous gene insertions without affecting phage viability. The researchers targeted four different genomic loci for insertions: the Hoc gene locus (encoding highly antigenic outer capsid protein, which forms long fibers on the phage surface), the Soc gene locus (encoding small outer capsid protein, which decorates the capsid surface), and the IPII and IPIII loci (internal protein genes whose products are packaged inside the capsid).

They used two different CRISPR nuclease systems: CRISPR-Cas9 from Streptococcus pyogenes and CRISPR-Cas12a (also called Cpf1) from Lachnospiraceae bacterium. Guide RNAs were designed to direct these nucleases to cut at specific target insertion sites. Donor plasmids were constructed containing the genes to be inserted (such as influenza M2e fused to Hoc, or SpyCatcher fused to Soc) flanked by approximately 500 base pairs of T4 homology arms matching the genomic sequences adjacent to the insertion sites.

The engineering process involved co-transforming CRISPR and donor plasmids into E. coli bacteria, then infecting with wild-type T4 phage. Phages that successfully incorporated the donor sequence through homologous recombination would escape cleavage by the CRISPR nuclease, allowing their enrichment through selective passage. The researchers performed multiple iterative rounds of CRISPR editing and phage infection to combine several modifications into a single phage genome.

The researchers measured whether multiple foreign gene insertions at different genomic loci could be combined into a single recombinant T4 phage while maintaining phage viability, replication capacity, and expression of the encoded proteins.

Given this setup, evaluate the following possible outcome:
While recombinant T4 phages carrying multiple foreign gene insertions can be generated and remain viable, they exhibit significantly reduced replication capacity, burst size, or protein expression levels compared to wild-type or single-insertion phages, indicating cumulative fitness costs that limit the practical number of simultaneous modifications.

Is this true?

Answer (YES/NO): NO